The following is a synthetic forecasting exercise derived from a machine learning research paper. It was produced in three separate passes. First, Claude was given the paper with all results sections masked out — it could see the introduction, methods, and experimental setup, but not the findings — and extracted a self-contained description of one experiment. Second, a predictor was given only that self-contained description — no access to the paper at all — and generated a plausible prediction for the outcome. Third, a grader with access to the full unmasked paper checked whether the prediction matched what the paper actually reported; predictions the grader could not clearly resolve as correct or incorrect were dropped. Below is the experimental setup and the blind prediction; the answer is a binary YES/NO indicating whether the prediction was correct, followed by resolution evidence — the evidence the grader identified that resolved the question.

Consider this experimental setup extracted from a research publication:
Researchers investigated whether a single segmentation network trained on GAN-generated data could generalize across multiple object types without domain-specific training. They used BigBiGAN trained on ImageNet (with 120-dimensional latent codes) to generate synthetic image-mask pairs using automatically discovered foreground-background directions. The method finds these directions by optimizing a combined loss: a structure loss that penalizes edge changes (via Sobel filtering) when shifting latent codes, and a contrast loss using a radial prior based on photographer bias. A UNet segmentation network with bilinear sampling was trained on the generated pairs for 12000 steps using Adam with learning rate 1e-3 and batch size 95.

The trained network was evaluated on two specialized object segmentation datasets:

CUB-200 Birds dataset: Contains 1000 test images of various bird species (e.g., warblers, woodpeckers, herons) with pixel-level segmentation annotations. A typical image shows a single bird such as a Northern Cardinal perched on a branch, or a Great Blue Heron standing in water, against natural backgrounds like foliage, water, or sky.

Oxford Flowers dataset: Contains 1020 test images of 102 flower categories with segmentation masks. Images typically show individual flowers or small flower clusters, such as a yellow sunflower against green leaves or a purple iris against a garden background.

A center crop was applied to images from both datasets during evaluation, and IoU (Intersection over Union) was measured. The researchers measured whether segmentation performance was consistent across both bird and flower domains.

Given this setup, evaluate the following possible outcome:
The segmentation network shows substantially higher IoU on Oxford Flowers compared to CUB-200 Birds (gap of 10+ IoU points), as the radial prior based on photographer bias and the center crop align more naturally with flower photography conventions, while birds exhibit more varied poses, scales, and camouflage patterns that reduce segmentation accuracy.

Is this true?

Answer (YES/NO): NO